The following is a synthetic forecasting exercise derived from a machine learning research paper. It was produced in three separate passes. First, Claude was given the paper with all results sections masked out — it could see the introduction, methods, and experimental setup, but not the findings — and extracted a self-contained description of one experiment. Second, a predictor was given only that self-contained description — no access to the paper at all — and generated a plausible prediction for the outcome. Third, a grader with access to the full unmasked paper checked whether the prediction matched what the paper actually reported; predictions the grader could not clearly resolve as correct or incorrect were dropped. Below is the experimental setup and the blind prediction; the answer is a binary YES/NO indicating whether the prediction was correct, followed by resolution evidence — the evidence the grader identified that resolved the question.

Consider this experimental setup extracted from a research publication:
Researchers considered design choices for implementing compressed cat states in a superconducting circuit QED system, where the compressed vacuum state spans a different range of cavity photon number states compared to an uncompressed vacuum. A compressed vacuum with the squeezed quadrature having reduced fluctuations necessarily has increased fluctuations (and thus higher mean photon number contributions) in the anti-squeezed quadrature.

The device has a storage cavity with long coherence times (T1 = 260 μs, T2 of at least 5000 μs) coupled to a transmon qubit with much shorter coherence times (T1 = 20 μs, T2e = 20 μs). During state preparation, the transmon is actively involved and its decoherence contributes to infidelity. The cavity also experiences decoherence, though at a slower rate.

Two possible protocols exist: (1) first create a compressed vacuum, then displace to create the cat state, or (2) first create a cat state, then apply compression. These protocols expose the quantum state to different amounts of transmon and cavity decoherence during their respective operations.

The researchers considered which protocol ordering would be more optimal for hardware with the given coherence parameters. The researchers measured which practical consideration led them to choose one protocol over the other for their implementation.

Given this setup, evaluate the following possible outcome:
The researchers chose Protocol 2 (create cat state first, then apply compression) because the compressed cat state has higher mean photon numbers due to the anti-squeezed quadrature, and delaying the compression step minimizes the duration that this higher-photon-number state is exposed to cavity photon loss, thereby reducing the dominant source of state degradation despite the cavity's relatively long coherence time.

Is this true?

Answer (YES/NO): NO